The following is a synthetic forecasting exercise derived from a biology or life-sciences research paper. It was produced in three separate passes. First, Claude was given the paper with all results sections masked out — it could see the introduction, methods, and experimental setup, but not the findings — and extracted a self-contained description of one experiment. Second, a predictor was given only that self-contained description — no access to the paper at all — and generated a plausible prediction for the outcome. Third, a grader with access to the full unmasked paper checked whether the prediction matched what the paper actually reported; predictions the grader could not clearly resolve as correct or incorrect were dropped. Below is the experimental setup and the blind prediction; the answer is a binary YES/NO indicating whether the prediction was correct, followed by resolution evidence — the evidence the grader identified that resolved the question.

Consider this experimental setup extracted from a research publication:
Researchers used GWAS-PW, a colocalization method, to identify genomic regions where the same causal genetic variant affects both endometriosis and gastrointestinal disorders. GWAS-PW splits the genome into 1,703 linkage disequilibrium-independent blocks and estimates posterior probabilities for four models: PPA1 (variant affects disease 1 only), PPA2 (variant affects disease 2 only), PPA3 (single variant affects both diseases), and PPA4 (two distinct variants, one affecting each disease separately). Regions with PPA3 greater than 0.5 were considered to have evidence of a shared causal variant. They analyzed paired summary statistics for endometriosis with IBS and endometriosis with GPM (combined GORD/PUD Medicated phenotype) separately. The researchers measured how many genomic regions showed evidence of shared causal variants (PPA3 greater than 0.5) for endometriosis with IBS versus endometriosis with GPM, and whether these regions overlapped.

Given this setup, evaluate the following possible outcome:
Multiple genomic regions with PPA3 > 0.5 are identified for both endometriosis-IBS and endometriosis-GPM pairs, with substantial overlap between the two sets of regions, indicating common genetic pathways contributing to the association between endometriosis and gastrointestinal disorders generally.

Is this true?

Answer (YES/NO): NO